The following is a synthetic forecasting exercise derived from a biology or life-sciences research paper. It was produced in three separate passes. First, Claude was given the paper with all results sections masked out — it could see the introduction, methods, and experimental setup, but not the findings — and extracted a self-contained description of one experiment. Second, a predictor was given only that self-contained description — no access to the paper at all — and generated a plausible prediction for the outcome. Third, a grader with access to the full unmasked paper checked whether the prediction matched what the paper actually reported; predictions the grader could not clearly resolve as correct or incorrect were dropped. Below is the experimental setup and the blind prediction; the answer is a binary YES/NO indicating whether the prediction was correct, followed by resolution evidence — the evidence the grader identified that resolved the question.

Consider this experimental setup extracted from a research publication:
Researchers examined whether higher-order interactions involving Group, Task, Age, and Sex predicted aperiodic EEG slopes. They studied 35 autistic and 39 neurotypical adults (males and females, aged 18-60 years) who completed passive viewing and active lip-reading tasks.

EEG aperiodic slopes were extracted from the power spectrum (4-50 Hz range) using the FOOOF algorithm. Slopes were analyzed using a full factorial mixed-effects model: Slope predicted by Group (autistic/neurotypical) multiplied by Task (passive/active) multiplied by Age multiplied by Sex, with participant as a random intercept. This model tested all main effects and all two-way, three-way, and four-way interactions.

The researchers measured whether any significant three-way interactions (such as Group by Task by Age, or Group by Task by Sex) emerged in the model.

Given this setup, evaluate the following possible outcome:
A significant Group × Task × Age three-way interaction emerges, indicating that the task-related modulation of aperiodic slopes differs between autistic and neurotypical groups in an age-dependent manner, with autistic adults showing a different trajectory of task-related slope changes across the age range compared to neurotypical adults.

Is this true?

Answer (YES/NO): YES